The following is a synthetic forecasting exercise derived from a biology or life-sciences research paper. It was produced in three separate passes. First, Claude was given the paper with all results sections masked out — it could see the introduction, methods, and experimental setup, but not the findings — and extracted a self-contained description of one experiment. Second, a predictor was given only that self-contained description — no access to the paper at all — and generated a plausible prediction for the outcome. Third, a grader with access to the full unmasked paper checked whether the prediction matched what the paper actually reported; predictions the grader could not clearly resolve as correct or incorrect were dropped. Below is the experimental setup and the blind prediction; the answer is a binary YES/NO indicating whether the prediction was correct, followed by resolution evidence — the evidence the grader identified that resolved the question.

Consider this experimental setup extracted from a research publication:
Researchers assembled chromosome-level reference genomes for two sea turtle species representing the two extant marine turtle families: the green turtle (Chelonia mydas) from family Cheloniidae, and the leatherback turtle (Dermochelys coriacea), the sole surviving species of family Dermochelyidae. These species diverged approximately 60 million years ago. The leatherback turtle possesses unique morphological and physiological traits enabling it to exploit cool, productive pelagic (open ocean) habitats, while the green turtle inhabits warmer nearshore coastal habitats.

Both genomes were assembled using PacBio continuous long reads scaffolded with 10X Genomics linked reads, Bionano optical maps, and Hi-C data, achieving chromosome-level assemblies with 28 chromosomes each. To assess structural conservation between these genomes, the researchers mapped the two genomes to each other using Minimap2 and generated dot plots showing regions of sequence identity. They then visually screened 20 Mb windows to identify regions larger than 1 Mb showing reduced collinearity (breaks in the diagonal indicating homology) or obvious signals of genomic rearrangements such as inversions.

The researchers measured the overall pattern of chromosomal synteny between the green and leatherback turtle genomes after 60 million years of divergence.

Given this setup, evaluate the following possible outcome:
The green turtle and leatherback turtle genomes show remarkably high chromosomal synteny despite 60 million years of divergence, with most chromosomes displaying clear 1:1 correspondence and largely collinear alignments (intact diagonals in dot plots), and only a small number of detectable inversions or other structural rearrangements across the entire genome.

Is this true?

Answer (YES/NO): YES